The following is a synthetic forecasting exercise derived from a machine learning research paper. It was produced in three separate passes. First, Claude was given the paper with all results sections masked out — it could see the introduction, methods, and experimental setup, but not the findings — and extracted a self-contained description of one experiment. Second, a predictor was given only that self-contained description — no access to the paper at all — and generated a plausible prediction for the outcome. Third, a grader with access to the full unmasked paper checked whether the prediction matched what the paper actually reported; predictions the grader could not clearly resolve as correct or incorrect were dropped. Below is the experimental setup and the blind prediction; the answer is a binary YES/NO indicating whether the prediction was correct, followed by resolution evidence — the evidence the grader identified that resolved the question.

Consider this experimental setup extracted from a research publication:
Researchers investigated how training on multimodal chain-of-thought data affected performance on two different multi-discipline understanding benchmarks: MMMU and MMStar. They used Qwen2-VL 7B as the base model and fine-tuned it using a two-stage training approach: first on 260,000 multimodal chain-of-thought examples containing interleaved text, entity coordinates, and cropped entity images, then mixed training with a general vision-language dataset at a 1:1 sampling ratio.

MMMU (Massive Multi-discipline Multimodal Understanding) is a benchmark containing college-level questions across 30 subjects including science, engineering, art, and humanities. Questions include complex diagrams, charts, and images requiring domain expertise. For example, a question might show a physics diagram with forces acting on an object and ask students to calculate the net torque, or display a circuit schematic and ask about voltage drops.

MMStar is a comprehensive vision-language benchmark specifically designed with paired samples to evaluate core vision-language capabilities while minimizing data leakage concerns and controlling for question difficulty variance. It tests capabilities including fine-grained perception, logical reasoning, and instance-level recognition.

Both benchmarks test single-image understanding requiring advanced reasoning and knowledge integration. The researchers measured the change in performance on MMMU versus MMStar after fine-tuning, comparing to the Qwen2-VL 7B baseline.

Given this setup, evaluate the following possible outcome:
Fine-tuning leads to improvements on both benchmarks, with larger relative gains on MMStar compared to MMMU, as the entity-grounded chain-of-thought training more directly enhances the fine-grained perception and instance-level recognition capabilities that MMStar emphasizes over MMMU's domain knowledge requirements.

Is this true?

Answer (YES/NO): NO